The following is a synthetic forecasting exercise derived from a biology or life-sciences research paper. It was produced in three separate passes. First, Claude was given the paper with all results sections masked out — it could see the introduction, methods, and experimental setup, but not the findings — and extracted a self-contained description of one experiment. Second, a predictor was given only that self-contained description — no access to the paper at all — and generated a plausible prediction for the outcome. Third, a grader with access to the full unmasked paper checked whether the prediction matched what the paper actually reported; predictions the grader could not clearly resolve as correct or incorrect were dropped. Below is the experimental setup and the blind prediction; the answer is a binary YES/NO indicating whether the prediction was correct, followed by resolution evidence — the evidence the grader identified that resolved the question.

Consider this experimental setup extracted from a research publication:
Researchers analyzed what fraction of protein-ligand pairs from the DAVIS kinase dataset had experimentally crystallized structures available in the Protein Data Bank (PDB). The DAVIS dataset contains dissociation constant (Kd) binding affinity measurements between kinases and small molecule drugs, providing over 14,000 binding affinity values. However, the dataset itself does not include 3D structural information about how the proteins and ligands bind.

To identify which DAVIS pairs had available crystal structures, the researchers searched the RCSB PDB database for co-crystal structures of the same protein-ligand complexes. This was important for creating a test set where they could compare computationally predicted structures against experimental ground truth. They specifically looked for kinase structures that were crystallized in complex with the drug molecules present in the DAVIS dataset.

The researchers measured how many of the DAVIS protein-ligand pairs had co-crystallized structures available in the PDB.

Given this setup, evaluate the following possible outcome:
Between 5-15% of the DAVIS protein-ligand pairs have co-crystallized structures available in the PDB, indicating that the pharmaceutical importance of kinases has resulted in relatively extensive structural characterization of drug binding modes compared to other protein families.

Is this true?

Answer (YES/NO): NO